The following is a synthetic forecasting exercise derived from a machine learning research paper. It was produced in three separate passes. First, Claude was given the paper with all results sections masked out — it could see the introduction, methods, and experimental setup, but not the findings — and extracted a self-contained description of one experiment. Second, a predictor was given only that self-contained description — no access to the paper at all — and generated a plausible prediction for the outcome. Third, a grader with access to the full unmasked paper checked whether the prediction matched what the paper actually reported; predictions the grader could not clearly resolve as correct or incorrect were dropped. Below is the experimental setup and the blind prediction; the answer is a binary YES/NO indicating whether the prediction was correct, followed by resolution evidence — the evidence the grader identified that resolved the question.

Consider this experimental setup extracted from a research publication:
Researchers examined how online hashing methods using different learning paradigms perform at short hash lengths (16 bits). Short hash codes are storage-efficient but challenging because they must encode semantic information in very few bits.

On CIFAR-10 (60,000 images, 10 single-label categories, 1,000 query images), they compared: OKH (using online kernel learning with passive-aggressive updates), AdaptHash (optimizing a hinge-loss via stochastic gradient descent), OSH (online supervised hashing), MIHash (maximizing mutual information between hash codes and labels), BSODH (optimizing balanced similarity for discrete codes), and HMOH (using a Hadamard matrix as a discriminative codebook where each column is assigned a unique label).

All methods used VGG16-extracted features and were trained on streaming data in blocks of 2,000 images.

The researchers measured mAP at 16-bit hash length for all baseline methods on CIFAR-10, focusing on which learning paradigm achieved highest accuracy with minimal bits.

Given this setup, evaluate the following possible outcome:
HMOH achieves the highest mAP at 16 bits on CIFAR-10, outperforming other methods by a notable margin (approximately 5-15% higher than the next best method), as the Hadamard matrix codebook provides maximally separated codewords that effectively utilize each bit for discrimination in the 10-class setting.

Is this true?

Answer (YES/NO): YES